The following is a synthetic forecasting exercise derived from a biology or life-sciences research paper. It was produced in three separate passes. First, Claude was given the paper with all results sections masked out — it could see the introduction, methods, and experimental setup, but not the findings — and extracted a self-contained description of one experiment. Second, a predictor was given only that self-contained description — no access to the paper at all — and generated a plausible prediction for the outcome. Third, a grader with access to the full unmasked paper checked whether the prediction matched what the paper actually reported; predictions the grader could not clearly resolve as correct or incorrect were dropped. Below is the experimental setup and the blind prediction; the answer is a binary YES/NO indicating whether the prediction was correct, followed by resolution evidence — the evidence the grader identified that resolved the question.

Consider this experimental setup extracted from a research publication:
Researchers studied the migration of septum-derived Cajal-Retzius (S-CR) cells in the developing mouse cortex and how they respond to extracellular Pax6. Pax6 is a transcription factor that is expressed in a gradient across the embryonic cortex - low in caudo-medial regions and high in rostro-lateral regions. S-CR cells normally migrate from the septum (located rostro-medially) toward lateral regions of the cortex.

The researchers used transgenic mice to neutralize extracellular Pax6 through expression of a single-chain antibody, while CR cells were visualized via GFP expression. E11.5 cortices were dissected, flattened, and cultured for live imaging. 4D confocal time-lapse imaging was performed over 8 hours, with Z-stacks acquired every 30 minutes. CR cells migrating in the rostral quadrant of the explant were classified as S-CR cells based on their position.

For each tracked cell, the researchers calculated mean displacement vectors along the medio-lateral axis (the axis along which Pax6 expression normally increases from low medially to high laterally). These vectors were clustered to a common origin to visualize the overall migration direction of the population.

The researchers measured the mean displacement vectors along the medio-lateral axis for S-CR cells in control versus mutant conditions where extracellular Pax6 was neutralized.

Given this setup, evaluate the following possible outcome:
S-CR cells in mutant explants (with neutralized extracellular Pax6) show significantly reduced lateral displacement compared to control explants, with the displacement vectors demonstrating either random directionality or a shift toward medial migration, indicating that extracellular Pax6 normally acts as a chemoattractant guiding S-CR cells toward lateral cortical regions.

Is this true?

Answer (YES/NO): NO